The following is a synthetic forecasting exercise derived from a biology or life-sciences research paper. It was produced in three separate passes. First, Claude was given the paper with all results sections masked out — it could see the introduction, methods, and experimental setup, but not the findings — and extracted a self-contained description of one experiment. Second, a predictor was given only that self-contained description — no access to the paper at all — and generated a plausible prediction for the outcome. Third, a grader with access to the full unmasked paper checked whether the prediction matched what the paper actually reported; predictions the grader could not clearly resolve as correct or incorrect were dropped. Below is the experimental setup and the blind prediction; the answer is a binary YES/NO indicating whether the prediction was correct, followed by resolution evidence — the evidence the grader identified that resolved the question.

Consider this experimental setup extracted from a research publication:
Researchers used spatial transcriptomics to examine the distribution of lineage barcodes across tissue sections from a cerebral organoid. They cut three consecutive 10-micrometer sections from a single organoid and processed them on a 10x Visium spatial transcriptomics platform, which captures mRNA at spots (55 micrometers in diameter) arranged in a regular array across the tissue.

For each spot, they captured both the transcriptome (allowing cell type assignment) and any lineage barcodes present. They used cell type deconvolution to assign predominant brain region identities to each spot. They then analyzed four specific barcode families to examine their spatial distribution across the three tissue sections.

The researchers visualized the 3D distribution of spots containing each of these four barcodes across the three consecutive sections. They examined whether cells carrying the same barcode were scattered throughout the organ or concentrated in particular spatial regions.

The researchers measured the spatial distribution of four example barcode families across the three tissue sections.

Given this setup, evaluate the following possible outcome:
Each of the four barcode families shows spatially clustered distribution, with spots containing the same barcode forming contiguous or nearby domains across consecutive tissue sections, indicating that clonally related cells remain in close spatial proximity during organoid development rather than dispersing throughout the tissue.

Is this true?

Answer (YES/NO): YES